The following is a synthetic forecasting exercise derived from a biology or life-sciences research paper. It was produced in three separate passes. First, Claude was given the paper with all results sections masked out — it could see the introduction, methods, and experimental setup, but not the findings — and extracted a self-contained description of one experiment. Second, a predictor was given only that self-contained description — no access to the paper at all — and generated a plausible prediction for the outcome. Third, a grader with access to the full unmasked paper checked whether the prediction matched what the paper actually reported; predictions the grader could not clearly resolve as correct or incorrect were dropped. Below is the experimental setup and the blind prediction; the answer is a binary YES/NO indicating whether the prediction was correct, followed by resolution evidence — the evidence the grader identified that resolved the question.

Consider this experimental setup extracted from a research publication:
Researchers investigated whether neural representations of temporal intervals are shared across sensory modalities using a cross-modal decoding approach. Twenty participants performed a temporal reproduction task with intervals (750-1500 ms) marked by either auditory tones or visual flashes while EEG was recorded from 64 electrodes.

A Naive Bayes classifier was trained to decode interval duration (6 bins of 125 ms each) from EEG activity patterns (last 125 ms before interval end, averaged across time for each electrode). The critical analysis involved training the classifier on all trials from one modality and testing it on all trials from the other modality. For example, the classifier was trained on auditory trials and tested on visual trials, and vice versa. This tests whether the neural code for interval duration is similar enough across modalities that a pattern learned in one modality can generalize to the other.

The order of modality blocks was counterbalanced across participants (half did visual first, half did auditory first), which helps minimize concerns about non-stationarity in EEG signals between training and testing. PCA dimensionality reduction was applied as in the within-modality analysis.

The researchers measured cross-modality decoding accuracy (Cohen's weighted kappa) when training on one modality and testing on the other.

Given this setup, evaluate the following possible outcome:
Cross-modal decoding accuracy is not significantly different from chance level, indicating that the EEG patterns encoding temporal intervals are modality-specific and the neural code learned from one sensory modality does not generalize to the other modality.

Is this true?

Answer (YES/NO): NO